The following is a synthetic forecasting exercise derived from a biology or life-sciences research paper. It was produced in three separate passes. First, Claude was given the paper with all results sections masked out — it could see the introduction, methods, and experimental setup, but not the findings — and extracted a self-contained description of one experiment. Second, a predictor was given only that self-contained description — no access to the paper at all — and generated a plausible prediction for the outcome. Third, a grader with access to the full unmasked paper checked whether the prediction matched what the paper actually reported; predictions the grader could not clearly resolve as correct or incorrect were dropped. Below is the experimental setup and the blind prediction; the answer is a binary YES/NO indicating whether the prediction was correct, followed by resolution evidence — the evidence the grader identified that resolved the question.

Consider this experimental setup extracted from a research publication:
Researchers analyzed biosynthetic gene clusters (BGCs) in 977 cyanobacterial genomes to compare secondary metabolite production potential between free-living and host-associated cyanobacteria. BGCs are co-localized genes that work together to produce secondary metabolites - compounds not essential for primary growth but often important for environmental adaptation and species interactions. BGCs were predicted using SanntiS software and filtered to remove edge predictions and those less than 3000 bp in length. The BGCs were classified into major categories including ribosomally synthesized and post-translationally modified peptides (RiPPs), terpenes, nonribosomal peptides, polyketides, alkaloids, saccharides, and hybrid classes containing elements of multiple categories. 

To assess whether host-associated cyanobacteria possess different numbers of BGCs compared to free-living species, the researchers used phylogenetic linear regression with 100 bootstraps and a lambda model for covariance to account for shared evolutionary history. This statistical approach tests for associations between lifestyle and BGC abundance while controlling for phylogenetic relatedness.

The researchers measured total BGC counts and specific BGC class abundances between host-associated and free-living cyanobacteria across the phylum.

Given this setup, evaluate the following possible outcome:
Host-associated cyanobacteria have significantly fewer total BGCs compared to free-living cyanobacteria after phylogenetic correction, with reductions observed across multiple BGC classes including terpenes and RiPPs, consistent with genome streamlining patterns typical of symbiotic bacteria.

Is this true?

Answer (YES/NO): YES